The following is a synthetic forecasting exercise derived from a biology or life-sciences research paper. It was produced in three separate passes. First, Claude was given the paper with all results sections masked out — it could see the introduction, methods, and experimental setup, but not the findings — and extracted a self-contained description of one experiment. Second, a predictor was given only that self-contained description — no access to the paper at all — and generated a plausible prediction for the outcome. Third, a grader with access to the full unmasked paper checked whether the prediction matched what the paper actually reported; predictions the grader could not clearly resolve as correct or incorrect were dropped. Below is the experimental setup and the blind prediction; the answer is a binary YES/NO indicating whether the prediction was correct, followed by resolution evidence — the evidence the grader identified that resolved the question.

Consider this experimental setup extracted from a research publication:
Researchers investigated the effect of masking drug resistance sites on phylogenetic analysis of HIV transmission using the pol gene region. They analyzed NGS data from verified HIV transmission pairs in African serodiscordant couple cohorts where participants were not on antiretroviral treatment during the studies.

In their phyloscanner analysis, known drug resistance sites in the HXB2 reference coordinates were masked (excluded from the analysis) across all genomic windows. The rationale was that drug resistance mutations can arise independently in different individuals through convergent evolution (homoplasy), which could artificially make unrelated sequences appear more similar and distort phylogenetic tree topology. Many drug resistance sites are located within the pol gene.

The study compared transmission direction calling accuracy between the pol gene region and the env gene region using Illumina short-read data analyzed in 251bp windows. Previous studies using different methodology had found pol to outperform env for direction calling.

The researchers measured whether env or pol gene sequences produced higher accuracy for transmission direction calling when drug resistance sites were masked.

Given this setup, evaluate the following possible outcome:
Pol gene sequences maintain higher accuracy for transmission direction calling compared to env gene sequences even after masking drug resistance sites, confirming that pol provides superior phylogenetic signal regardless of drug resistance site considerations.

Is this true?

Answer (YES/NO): NO